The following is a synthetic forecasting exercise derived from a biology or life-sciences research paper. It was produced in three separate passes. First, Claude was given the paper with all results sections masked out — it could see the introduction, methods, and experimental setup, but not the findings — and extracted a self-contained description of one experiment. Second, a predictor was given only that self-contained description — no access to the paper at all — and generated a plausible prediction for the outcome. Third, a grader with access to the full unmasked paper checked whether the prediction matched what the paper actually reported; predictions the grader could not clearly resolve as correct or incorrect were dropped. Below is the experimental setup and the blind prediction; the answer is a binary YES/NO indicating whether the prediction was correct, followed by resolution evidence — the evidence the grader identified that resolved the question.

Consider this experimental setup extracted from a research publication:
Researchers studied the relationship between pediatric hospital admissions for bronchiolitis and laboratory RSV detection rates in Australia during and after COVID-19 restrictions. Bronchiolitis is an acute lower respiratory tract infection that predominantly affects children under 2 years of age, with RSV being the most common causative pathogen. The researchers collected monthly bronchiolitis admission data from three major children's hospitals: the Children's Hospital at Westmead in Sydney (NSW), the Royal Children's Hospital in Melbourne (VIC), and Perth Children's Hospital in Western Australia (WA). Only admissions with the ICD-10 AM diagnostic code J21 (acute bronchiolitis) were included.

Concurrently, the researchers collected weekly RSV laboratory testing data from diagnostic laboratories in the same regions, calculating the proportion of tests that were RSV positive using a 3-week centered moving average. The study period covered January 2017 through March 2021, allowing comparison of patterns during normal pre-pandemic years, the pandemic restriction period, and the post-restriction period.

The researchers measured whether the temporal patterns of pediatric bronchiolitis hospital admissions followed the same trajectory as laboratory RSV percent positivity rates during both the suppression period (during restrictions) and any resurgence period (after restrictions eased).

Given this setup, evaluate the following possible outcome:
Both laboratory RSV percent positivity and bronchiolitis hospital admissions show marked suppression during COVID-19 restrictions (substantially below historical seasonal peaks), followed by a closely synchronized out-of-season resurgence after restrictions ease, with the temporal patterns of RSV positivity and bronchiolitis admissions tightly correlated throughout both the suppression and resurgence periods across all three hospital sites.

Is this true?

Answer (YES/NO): YES